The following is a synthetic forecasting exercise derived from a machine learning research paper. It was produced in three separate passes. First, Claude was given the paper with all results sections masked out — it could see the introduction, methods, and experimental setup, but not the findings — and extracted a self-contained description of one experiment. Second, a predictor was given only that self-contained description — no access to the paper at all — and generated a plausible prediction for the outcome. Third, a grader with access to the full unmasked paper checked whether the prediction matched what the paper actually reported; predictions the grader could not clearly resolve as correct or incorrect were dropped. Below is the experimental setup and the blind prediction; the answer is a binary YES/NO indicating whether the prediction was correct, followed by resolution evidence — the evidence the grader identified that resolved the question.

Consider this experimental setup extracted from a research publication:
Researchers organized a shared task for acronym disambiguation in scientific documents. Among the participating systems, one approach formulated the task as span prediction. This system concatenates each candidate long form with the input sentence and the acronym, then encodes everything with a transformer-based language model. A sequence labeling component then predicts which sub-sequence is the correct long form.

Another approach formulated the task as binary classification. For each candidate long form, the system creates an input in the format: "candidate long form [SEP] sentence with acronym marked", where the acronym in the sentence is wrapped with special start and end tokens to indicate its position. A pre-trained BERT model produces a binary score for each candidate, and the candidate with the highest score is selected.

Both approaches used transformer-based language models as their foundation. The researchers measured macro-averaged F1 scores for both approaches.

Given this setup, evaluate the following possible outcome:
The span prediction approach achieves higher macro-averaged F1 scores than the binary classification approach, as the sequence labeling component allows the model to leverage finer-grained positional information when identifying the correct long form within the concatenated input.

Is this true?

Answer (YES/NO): NO